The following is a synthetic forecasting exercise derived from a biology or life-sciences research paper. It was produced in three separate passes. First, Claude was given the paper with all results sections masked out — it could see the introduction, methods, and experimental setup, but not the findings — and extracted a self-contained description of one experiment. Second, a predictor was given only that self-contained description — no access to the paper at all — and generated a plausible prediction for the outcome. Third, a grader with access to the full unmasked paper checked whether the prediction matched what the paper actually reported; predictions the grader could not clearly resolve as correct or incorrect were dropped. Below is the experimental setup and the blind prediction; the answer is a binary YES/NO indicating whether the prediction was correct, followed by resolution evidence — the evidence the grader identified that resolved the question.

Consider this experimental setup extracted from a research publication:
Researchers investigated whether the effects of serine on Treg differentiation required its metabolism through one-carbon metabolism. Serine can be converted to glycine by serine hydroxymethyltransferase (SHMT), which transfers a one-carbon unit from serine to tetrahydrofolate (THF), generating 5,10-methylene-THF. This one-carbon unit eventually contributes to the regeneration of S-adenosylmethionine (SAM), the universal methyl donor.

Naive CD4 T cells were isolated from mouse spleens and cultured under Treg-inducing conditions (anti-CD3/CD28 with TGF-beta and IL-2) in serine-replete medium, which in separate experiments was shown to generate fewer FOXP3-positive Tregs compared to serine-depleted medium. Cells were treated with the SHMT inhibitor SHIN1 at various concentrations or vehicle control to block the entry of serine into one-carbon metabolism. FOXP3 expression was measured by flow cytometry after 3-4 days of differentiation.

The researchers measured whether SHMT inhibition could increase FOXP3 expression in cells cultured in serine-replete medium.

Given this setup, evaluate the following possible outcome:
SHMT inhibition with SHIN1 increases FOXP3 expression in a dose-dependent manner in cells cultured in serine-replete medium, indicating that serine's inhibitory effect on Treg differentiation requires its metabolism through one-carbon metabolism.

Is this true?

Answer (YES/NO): NO